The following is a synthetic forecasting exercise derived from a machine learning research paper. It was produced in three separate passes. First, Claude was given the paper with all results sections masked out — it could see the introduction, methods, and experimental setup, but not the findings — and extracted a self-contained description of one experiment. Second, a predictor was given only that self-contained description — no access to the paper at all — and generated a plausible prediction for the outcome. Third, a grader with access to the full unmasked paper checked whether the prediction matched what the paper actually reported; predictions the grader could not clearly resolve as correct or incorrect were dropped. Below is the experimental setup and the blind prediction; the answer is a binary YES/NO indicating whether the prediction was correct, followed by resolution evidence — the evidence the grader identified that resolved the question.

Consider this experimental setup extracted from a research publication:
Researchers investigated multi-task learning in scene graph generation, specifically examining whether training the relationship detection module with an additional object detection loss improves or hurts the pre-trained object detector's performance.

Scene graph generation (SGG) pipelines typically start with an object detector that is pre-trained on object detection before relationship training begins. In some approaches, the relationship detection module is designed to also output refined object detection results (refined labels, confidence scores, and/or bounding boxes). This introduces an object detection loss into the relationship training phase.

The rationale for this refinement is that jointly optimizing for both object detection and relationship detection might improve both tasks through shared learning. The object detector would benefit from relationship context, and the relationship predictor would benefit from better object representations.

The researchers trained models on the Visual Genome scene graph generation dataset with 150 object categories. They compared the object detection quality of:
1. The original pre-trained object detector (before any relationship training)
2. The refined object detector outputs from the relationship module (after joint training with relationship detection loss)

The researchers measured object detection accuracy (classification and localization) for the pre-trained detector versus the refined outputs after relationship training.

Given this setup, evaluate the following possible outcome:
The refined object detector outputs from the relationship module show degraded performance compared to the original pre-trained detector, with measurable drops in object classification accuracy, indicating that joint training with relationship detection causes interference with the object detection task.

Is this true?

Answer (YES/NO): YES